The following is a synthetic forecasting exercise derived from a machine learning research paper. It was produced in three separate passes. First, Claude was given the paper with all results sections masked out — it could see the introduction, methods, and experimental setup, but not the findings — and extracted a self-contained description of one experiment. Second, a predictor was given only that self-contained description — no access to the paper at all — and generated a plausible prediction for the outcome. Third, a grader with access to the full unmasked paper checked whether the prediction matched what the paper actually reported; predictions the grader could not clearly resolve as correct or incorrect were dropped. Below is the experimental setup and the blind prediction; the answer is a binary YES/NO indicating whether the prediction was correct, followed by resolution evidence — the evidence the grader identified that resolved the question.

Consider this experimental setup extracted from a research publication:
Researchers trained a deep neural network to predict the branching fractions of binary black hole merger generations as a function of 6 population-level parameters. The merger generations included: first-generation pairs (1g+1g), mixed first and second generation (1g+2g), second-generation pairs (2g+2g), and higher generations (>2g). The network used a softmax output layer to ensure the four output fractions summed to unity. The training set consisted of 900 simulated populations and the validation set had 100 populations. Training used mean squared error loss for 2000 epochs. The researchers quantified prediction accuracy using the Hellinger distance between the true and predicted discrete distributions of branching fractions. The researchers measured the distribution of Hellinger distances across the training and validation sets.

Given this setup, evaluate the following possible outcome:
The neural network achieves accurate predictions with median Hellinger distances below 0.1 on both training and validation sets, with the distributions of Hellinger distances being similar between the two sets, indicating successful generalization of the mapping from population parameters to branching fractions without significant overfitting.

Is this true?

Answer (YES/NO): YES